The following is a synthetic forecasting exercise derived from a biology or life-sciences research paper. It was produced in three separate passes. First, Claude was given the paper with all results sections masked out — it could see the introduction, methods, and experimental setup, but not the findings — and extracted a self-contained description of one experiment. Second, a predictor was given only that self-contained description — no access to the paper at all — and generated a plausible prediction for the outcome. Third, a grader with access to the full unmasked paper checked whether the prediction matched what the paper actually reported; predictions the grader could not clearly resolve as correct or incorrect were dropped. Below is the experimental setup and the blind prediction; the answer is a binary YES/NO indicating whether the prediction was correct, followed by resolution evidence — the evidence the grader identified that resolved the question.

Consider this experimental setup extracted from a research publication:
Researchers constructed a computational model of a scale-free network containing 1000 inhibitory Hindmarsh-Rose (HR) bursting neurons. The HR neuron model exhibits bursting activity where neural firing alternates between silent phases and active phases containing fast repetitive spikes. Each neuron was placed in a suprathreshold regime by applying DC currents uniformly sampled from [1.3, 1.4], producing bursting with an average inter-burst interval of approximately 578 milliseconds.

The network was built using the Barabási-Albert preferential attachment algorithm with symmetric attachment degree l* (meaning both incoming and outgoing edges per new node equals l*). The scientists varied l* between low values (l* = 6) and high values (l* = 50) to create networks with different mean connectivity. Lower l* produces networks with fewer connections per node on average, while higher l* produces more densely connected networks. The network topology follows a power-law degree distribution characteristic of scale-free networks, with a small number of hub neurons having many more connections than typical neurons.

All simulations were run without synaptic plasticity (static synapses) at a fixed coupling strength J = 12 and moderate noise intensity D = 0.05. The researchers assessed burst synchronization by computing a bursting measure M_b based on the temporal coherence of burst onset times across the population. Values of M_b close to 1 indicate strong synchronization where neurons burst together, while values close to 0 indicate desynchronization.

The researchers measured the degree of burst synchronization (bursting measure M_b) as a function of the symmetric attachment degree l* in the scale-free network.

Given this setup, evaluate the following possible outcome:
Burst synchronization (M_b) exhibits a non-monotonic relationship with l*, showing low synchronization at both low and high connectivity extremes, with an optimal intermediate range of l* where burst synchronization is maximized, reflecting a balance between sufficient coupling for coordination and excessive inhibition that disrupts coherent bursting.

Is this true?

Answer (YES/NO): NO